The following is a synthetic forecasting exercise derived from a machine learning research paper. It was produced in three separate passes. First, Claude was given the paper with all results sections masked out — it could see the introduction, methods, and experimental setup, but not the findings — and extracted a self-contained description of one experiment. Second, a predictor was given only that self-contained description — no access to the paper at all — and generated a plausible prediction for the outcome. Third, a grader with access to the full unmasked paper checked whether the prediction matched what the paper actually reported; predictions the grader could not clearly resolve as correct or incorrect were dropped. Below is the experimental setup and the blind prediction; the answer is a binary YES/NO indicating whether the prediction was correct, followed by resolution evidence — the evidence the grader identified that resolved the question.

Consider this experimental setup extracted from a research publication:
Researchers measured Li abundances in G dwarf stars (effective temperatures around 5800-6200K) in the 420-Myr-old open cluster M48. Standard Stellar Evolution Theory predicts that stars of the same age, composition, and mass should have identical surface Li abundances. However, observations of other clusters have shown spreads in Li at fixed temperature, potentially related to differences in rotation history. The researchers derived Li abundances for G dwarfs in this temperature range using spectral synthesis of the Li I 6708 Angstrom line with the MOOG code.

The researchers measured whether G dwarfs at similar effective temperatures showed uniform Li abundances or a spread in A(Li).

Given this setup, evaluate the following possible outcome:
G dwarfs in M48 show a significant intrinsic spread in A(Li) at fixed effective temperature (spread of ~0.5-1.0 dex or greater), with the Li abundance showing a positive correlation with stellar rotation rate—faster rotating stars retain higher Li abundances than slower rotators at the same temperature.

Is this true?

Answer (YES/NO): NO